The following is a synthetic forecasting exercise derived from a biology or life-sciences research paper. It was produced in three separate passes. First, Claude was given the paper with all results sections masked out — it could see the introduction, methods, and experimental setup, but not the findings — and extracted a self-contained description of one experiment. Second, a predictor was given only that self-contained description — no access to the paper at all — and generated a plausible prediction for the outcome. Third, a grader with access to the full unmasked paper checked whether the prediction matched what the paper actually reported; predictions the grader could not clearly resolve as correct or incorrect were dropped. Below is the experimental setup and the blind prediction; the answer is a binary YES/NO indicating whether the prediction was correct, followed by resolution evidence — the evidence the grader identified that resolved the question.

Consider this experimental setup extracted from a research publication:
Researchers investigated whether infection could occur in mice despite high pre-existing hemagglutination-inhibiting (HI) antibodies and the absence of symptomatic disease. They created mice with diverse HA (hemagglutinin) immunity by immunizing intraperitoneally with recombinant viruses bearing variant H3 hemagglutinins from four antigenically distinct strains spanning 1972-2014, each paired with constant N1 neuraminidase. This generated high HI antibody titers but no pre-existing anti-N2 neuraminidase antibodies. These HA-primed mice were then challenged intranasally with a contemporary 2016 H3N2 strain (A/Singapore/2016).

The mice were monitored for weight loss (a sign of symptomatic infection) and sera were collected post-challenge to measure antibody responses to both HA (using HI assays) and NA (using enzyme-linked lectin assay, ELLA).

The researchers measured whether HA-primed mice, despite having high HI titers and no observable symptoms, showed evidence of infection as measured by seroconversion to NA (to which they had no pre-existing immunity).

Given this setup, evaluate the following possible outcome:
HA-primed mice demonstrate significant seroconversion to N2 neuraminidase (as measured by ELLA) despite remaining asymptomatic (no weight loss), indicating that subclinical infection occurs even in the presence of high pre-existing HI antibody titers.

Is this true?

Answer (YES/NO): YES